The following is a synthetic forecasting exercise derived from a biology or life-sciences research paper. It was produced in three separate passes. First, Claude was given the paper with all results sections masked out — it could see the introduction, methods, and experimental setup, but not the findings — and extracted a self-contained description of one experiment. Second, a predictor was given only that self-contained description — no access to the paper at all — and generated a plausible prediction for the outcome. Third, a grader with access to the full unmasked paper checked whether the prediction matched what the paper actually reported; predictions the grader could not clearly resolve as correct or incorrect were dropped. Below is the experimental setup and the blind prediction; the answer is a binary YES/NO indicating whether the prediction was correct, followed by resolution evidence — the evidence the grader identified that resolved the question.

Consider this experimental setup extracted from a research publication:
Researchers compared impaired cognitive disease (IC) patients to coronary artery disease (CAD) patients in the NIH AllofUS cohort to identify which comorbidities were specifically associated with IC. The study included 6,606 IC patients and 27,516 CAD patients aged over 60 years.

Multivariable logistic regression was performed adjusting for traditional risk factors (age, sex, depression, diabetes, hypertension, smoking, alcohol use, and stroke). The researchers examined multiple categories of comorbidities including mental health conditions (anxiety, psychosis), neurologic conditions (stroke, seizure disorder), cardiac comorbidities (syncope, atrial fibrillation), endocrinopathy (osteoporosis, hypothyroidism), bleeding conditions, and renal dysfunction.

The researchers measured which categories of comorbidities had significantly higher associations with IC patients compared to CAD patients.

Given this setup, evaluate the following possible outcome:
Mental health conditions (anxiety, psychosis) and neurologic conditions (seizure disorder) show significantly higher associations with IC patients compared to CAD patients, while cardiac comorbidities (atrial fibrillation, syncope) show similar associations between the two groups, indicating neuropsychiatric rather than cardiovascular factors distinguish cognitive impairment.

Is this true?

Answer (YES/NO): YES